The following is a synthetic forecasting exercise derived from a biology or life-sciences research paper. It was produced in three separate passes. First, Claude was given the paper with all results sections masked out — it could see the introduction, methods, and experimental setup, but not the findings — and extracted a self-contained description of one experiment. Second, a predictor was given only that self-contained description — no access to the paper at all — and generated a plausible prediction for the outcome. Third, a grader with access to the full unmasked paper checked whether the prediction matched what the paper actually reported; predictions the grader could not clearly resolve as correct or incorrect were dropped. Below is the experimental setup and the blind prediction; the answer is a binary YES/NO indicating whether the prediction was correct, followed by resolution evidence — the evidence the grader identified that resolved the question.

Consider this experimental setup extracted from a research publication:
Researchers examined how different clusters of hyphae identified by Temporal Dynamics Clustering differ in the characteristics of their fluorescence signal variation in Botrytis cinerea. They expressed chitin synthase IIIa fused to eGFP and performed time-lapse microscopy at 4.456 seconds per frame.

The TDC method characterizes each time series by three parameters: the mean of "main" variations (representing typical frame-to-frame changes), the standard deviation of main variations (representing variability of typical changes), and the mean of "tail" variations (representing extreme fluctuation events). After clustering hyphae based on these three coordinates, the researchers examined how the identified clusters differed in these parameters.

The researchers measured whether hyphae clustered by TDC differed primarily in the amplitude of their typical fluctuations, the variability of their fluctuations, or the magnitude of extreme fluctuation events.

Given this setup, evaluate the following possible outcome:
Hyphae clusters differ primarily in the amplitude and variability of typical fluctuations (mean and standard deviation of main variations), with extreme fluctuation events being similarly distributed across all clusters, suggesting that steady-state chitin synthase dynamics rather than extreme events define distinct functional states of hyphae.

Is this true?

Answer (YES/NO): NO